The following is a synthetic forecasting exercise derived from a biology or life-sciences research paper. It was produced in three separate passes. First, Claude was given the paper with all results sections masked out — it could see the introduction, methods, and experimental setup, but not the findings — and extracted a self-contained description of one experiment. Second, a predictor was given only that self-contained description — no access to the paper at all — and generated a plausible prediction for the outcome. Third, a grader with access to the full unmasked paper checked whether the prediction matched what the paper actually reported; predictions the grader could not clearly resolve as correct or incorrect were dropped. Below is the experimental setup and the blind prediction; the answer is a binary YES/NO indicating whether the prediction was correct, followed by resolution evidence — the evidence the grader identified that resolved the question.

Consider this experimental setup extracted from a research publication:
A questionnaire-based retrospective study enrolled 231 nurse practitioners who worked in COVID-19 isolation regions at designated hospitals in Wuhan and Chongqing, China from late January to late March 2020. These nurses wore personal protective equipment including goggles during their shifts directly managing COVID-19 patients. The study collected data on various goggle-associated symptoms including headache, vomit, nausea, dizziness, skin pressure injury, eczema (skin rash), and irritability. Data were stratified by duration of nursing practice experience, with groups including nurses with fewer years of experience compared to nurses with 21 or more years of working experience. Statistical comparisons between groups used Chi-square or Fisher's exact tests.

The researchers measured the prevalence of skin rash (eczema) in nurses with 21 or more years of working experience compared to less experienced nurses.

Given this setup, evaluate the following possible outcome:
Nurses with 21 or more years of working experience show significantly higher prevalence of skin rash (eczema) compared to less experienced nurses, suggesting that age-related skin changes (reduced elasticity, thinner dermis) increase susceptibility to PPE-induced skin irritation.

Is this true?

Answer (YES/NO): YES